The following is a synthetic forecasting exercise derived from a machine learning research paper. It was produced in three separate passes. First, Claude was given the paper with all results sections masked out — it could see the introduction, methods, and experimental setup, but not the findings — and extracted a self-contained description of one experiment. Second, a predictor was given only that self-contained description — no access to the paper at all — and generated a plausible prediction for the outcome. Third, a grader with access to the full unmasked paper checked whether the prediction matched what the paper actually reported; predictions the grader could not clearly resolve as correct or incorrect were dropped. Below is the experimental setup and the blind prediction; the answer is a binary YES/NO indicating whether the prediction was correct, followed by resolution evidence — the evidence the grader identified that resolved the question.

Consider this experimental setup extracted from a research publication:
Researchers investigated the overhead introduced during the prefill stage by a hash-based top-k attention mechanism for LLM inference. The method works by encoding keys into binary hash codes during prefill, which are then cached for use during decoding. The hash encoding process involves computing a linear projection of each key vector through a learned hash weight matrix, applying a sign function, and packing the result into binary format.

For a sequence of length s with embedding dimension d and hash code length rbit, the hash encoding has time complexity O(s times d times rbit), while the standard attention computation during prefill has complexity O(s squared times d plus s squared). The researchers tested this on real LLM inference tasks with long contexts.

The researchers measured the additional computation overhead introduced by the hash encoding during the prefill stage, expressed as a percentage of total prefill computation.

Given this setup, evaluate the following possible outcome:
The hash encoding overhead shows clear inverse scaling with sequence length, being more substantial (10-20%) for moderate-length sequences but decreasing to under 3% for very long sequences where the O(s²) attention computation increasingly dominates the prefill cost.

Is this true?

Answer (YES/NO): NO